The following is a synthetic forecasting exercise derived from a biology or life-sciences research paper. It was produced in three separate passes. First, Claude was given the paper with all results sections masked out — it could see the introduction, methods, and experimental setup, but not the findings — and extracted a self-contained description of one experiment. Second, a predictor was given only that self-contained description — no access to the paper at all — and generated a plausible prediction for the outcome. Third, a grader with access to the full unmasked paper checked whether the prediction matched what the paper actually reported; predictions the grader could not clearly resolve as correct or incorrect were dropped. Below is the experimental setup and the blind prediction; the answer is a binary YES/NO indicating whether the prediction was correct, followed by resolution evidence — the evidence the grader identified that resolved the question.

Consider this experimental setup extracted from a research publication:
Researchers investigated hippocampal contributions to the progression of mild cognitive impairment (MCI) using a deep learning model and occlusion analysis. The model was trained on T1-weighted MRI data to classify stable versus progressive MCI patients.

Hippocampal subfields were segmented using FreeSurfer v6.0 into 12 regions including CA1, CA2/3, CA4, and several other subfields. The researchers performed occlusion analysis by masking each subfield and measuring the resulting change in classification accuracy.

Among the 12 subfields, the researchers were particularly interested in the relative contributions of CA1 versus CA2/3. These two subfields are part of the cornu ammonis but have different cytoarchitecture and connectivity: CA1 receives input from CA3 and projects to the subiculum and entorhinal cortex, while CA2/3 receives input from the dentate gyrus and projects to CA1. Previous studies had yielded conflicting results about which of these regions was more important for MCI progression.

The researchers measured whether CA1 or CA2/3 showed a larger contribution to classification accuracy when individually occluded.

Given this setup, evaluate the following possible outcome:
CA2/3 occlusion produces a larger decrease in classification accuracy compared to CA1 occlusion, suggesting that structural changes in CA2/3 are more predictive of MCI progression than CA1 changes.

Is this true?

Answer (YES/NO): NO